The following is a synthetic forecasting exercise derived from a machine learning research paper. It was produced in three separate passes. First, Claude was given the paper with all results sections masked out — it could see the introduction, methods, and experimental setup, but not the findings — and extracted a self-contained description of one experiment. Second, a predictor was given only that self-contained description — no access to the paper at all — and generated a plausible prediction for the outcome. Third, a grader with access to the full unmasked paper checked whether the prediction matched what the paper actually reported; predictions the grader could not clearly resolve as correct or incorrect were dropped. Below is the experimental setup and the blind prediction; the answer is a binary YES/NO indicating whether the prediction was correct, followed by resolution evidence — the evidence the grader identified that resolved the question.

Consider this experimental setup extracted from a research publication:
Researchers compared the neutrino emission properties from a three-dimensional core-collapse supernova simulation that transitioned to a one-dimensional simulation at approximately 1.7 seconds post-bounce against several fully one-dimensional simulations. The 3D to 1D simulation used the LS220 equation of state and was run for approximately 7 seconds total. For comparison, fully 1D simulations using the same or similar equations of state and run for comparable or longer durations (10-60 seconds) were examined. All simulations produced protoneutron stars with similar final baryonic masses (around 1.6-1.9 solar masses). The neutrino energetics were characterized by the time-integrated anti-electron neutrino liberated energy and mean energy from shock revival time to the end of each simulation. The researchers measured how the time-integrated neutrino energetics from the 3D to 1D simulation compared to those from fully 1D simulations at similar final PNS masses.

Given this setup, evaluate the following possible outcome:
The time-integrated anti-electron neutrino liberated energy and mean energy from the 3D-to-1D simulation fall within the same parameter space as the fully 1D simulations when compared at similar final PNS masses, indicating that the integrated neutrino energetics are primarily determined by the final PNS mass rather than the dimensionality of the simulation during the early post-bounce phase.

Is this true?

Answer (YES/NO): NO